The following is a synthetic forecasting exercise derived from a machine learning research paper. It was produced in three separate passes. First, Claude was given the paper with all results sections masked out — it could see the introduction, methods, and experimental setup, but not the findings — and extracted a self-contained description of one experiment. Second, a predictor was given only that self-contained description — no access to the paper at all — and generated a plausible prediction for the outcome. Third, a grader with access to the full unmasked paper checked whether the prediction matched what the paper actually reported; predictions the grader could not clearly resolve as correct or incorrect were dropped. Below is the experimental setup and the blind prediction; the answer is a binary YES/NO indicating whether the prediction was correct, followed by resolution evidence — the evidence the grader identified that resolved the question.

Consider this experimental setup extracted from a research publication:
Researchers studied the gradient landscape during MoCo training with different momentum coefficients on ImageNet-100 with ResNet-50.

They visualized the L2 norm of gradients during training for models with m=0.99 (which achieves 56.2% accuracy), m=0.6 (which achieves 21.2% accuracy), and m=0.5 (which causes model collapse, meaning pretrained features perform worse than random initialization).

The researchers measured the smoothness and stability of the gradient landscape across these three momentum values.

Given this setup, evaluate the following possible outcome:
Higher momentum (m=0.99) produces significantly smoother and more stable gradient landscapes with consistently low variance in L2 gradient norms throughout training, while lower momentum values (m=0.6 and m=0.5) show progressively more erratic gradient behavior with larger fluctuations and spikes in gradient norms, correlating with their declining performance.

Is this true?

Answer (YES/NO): YES